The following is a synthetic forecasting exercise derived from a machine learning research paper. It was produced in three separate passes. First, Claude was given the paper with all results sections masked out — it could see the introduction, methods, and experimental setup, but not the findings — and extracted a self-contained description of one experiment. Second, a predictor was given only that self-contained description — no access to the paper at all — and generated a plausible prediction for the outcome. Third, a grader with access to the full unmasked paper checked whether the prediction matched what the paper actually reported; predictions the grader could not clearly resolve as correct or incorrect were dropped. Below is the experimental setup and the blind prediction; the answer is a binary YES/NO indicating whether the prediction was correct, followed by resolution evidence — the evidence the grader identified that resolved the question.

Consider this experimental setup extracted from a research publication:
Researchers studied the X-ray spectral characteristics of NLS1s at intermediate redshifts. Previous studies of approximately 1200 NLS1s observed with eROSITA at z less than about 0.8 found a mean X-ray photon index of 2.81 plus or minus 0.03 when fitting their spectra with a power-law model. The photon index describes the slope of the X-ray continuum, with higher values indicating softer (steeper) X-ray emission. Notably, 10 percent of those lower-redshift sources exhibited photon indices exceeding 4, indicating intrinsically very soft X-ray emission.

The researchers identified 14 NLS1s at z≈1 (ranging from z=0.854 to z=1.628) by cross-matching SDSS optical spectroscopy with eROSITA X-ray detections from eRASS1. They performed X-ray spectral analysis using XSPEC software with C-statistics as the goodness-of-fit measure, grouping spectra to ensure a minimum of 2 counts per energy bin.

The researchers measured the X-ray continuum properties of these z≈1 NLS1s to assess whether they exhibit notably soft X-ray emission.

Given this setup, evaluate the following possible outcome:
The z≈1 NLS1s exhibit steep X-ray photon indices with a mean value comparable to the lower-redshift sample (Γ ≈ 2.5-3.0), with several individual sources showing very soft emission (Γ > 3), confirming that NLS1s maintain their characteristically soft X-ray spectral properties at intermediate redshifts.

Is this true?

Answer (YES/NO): YES